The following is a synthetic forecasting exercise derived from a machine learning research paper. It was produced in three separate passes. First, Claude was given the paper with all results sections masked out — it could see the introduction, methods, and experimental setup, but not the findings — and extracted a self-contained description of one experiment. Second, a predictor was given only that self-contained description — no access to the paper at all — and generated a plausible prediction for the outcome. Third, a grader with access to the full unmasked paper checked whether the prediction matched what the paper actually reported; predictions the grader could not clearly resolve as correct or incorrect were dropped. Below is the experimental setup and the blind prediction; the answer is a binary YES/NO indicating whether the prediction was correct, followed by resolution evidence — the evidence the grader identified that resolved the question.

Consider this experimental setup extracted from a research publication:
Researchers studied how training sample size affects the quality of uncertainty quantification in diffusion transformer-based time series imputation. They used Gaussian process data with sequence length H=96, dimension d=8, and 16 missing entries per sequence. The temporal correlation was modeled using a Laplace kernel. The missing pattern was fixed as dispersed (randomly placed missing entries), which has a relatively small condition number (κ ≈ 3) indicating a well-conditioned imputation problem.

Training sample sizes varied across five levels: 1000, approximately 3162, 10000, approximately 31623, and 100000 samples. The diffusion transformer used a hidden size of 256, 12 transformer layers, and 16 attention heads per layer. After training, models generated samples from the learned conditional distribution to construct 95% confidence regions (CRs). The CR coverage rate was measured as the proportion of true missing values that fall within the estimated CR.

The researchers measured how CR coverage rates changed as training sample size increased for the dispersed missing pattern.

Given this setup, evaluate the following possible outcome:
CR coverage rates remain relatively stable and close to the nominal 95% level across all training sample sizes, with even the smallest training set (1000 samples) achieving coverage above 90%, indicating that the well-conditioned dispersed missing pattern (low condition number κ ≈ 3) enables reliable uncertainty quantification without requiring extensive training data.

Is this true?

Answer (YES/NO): NO